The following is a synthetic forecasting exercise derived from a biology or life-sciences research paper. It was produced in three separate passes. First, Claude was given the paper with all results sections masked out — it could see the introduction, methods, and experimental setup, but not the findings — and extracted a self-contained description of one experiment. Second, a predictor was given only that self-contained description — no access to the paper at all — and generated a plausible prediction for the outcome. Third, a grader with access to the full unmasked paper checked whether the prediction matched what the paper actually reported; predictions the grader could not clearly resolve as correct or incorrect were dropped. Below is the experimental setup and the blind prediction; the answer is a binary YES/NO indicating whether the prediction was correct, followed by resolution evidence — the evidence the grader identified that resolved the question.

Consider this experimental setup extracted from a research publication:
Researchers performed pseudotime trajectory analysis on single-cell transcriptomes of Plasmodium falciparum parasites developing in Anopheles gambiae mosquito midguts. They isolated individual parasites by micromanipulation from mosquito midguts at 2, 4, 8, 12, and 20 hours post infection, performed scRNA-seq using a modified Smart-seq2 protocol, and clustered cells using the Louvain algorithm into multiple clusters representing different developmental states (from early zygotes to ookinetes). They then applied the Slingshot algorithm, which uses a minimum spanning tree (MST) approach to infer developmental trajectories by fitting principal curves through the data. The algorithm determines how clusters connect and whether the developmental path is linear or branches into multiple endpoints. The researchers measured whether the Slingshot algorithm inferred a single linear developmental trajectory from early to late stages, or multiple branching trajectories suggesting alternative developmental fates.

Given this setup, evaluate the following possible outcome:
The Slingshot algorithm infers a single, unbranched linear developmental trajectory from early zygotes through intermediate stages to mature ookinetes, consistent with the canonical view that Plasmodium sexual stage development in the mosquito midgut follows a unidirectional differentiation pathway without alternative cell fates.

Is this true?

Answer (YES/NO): YES